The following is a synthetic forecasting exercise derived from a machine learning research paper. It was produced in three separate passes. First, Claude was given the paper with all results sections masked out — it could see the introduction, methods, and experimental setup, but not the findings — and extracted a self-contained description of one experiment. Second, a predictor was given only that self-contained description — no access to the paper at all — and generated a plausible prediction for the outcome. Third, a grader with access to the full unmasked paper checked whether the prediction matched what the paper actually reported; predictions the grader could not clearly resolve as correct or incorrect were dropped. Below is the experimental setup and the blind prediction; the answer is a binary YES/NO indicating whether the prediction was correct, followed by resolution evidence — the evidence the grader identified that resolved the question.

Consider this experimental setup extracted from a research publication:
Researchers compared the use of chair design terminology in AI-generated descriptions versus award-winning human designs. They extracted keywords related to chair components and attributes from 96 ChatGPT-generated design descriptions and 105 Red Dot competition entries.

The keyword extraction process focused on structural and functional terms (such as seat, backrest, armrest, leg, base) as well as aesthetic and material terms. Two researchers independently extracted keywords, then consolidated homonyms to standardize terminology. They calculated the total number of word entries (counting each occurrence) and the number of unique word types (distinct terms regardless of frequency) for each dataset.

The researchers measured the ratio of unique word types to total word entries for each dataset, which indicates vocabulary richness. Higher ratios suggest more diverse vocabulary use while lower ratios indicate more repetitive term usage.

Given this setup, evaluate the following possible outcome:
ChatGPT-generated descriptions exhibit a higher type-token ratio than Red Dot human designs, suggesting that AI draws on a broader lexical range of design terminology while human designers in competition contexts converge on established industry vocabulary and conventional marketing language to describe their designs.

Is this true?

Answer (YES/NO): NO